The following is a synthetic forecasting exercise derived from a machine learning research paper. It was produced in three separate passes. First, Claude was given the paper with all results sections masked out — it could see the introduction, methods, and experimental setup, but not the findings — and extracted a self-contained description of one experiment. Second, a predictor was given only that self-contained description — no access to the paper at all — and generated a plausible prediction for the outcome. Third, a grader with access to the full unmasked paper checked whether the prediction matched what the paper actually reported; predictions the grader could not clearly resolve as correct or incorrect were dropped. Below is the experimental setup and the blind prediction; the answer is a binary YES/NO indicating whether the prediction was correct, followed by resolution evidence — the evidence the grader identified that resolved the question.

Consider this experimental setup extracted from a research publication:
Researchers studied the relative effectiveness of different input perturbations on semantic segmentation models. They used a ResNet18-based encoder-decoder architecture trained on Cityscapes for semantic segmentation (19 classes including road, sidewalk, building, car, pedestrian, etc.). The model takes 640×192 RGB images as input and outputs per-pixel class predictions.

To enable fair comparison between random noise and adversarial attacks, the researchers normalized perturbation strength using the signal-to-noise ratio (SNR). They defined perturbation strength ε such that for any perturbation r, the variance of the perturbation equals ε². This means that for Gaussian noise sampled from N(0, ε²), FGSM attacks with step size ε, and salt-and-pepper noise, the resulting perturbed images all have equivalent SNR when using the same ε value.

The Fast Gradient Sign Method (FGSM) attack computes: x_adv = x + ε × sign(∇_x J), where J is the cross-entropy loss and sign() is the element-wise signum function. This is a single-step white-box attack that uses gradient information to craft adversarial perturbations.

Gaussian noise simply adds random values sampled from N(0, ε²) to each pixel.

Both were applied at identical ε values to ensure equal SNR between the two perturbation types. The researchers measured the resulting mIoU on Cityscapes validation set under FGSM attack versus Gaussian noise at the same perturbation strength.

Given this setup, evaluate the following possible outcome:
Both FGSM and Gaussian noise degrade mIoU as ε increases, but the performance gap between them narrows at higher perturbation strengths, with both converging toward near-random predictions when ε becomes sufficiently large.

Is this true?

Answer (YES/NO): YES